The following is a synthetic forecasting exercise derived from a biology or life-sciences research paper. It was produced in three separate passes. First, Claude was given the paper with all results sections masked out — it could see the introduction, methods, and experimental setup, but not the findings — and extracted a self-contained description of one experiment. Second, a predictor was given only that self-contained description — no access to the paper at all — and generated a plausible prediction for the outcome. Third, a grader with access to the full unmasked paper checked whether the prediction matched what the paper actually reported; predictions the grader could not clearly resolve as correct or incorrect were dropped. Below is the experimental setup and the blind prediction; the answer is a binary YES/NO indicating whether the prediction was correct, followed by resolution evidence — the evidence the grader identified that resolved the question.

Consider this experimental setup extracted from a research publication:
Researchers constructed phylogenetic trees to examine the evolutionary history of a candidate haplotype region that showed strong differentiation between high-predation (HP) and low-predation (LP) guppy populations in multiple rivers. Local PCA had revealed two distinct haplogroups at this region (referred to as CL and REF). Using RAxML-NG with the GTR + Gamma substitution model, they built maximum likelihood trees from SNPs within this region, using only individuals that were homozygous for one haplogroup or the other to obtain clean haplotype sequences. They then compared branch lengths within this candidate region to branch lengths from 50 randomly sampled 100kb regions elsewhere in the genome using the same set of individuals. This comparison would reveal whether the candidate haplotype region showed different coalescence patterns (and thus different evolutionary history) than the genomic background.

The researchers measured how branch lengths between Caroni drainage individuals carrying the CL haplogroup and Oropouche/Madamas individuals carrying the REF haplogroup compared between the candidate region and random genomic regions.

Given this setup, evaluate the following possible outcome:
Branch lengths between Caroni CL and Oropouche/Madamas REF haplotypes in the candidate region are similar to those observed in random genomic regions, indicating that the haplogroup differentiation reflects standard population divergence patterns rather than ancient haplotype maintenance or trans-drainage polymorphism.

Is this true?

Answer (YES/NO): NO